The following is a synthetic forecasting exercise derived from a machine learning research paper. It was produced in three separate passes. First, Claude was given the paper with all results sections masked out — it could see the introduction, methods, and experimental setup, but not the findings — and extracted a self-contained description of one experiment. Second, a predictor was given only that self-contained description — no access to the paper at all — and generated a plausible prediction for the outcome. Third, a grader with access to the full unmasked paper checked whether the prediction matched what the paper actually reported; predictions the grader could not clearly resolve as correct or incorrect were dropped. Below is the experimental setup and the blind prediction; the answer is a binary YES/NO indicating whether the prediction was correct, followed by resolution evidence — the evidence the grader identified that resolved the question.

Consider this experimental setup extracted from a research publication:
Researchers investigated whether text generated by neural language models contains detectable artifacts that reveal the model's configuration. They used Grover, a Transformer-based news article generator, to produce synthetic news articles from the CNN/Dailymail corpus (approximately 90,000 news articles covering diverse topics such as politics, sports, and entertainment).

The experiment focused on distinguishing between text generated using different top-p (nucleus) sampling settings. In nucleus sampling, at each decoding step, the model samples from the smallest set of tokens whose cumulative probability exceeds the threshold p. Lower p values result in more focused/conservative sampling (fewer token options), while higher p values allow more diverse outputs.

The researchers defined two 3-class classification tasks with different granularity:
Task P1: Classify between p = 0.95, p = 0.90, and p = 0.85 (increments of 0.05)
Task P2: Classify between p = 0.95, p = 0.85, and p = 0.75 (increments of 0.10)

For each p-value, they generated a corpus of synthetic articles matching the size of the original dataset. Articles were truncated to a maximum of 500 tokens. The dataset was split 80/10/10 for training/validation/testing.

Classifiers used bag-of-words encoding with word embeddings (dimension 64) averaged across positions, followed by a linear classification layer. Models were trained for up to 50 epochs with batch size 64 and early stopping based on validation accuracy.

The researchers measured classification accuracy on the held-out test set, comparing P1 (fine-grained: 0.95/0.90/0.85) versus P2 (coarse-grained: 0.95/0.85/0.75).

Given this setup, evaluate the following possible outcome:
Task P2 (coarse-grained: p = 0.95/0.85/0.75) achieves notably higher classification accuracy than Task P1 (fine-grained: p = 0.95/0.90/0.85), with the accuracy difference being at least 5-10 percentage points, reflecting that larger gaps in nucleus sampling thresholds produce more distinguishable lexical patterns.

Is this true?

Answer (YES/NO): YES